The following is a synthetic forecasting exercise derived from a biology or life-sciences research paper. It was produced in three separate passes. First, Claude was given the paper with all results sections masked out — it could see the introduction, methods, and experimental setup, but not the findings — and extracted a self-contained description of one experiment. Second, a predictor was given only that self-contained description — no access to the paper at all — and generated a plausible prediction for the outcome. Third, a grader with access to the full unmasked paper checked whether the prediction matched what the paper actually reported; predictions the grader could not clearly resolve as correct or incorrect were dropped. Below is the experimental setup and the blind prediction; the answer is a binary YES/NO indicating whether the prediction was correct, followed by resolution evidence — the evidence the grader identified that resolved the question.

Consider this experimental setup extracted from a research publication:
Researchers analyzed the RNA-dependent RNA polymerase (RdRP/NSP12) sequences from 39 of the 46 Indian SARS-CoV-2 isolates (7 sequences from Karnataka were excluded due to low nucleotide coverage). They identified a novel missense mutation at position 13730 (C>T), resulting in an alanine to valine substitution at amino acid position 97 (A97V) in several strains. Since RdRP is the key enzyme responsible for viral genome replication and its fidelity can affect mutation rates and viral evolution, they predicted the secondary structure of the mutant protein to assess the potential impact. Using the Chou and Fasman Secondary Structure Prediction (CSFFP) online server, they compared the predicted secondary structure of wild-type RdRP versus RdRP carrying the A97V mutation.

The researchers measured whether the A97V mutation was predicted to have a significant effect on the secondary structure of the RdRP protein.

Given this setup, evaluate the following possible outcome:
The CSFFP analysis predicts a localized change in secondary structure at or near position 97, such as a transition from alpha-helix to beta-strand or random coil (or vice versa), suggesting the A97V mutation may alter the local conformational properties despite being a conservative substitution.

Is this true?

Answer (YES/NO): YES